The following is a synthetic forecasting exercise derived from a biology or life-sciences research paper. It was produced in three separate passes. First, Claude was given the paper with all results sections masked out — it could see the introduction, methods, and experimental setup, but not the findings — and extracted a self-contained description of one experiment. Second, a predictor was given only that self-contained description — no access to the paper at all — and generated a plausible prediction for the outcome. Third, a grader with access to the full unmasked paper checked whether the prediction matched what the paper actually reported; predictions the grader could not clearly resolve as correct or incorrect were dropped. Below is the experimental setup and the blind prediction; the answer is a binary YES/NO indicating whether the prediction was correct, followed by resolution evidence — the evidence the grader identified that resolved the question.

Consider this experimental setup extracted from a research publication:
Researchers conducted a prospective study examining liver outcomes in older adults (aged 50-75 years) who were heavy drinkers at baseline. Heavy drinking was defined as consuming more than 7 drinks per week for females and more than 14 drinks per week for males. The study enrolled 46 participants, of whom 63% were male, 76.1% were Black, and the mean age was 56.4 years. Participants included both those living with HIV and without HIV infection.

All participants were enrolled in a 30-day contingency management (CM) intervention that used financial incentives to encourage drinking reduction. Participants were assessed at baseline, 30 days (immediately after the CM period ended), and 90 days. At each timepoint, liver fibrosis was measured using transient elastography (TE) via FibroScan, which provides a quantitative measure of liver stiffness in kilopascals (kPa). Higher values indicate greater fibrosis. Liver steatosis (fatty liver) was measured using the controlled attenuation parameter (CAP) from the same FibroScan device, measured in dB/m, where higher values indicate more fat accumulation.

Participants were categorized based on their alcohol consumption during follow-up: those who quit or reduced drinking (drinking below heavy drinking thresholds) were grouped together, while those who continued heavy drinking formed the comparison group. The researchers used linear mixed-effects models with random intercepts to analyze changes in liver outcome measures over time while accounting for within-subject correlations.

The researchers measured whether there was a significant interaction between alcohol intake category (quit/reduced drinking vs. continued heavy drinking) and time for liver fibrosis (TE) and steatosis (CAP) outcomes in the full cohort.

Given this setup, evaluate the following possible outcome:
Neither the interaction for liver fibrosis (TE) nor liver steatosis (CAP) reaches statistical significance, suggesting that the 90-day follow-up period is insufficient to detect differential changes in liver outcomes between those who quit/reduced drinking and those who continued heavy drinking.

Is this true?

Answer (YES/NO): YES